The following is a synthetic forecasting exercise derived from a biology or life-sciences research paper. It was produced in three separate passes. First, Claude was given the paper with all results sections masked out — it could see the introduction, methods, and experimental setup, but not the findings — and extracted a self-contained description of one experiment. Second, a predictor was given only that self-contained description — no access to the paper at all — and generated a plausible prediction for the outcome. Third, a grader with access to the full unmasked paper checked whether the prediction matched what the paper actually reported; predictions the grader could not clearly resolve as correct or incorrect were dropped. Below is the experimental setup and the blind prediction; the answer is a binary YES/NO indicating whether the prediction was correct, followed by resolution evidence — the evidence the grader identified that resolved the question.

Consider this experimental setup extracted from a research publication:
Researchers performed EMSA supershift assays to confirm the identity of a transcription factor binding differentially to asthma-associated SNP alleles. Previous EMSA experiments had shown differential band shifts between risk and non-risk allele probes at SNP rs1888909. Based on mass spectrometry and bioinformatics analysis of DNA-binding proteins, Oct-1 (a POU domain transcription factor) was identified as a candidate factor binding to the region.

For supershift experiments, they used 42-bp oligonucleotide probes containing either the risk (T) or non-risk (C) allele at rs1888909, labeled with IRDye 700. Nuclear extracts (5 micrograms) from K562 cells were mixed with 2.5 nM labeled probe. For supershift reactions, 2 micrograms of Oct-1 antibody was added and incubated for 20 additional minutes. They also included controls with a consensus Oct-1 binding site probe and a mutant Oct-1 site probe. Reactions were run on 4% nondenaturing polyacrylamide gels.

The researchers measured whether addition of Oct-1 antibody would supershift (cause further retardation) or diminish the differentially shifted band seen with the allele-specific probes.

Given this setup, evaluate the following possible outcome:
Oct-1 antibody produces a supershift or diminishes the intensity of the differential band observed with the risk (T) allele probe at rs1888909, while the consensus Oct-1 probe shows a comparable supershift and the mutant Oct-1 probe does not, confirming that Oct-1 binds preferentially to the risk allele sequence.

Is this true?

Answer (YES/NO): YES